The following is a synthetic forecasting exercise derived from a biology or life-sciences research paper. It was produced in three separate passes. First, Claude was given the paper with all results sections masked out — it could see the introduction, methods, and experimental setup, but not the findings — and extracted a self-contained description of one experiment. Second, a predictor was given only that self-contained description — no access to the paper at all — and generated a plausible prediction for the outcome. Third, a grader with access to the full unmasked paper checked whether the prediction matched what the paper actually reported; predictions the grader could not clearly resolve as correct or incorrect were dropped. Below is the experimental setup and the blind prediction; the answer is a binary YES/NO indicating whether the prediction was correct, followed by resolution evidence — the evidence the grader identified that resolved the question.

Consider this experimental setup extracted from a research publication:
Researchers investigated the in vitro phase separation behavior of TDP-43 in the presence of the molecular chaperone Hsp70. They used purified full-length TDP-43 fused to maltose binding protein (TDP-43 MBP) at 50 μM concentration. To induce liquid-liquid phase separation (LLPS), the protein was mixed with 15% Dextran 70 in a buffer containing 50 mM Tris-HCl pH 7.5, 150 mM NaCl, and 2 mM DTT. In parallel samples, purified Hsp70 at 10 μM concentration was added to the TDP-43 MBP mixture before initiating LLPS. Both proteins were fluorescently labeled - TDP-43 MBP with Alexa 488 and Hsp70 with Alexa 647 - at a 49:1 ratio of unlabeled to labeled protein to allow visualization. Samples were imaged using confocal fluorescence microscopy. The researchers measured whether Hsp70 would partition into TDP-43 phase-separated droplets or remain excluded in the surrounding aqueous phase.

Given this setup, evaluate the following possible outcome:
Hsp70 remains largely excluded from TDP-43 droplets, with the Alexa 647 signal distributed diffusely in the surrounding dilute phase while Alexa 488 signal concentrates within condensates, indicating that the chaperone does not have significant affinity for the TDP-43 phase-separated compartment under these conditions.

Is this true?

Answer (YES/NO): NO